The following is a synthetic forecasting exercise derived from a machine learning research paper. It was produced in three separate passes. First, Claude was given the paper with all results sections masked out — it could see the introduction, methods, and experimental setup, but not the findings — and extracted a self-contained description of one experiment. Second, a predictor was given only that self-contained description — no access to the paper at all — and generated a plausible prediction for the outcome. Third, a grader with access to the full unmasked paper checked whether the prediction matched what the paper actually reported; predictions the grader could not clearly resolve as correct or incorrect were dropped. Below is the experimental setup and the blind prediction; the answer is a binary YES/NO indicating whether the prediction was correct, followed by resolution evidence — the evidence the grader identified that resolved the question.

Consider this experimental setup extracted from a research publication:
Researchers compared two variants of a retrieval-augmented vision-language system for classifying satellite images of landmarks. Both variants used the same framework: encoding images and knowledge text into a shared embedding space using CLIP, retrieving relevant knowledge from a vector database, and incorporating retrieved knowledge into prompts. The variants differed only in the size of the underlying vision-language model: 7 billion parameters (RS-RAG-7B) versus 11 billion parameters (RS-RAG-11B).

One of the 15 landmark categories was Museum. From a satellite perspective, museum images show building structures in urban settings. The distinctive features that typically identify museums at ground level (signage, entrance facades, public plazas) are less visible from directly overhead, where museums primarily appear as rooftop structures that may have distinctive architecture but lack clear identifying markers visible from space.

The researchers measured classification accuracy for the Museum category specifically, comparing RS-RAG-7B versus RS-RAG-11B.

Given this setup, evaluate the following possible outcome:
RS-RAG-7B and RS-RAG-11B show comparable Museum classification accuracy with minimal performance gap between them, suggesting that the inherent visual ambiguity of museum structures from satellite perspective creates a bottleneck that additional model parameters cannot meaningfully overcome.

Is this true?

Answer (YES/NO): NO